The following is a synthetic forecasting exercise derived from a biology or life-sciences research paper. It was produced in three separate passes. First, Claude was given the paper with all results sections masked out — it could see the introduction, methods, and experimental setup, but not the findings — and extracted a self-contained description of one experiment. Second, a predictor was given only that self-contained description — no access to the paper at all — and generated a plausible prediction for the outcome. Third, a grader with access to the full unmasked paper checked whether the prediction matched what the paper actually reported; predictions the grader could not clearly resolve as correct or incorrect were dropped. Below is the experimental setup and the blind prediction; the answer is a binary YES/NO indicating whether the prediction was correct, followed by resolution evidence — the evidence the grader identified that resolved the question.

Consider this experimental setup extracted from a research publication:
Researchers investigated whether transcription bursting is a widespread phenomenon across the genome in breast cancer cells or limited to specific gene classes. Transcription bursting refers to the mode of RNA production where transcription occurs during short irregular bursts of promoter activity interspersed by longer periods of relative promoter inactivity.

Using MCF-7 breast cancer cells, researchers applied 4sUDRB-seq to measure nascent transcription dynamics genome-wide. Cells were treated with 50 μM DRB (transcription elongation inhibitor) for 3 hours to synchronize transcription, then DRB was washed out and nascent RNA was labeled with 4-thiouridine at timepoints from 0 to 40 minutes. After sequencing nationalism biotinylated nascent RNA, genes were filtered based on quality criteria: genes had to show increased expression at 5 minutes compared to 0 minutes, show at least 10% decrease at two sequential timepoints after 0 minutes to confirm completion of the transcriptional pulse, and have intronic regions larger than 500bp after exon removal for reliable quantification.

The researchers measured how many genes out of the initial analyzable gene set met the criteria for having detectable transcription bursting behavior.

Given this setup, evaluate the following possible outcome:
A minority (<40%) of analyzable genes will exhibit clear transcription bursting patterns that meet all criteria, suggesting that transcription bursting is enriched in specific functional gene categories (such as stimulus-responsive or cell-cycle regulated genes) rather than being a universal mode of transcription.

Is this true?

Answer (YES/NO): NO